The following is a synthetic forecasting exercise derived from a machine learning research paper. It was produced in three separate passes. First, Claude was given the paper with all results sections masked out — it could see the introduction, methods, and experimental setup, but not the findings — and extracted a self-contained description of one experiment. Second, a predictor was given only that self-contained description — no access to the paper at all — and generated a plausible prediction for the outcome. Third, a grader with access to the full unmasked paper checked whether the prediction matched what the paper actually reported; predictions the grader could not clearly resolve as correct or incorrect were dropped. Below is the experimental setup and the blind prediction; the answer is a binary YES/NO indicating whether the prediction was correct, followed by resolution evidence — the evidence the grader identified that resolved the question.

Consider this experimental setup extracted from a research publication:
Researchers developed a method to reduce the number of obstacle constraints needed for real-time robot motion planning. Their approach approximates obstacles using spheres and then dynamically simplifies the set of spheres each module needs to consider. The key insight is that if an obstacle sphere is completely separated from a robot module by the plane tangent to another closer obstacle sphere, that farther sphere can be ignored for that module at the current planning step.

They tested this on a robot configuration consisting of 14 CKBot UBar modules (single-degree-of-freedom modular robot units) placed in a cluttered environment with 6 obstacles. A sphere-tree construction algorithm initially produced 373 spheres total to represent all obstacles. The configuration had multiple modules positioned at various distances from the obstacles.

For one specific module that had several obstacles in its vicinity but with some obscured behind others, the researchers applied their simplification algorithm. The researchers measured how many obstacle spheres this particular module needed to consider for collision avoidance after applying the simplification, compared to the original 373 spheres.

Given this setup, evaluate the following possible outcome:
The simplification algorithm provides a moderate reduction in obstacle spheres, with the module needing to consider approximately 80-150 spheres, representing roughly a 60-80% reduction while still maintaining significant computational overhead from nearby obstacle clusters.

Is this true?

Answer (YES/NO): NO